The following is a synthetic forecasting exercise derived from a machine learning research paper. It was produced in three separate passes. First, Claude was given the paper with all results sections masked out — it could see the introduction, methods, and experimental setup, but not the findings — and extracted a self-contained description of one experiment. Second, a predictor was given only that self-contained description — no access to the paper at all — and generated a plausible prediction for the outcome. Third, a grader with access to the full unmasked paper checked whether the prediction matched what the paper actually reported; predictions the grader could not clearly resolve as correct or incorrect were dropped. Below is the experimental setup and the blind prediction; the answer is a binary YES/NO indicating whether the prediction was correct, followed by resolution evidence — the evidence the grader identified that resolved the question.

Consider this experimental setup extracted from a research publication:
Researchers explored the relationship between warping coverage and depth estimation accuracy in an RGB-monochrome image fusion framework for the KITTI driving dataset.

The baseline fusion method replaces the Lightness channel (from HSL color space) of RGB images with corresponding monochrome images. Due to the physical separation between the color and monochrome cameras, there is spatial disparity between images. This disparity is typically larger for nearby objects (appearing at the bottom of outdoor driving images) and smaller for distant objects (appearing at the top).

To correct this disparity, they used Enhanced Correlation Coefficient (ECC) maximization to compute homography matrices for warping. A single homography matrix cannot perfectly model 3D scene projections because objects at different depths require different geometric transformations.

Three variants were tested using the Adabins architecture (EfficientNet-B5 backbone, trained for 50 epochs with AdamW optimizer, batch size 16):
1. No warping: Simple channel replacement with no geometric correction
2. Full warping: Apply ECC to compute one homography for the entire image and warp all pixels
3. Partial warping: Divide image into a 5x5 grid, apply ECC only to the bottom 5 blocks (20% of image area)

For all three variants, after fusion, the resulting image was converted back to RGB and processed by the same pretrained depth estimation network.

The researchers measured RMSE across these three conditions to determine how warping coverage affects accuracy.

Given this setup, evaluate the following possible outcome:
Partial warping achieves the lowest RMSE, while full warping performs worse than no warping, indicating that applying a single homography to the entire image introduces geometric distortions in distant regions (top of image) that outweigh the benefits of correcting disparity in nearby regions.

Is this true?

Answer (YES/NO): YES